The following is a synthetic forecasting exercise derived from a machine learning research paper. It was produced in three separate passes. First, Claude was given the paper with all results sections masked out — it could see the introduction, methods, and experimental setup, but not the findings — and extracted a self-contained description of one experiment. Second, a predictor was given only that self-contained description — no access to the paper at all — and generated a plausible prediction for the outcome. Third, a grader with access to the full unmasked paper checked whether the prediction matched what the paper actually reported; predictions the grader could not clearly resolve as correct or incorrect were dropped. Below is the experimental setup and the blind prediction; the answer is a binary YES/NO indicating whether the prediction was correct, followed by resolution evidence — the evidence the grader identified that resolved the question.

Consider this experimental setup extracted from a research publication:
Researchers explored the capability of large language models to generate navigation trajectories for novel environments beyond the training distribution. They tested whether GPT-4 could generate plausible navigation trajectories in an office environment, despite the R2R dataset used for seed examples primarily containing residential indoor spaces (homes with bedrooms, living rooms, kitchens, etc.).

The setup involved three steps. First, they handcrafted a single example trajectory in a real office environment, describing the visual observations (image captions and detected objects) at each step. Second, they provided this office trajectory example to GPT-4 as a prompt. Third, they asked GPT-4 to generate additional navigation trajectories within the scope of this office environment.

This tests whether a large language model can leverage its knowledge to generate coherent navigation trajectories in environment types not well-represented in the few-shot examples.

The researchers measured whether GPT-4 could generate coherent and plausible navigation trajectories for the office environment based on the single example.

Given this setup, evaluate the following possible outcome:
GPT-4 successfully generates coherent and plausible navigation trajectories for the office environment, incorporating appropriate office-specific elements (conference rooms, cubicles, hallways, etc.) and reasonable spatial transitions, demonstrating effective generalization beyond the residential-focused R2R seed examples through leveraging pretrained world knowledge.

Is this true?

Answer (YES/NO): YES